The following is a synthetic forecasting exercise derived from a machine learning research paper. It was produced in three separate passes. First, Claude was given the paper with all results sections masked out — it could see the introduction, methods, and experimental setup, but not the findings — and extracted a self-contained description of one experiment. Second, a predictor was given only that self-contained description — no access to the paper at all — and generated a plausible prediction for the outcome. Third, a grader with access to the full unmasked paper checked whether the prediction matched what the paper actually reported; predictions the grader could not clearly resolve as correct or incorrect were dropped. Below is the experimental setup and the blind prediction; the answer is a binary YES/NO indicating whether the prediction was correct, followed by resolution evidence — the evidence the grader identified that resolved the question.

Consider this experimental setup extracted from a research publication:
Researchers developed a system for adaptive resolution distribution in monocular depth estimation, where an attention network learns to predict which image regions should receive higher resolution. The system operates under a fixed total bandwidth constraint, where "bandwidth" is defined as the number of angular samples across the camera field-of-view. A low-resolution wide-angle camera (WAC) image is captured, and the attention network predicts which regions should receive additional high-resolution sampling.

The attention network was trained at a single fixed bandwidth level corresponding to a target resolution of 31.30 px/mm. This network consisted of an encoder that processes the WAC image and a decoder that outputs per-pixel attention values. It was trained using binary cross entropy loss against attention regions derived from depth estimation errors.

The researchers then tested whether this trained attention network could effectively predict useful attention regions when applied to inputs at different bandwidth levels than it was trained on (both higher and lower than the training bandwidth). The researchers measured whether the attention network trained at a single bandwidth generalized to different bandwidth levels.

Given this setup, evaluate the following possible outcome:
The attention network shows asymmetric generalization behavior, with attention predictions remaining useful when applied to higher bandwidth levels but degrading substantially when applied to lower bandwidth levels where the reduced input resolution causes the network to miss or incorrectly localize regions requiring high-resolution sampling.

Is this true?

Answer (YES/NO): NO